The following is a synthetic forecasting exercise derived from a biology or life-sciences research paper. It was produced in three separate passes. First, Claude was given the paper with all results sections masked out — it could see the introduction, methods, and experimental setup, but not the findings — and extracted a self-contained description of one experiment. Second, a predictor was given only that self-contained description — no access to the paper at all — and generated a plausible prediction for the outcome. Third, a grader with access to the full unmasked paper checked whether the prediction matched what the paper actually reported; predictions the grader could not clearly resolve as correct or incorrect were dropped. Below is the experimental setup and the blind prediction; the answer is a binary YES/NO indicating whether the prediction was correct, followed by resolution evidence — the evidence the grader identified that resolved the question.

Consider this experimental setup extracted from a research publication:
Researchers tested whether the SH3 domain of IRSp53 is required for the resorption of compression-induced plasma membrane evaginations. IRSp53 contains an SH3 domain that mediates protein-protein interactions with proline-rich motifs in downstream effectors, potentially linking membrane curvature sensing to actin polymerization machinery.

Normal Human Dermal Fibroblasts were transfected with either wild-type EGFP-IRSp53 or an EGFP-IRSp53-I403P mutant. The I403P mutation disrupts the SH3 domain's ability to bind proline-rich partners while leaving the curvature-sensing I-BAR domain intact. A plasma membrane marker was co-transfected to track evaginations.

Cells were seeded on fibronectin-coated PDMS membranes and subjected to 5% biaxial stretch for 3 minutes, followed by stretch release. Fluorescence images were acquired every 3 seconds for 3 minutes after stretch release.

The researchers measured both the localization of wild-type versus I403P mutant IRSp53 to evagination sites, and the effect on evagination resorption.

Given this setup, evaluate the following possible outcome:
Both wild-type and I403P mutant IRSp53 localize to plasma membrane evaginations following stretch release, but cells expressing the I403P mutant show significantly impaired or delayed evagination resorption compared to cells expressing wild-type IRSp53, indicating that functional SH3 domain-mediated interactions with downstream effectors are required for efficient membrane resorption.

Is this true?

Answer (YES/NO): YES